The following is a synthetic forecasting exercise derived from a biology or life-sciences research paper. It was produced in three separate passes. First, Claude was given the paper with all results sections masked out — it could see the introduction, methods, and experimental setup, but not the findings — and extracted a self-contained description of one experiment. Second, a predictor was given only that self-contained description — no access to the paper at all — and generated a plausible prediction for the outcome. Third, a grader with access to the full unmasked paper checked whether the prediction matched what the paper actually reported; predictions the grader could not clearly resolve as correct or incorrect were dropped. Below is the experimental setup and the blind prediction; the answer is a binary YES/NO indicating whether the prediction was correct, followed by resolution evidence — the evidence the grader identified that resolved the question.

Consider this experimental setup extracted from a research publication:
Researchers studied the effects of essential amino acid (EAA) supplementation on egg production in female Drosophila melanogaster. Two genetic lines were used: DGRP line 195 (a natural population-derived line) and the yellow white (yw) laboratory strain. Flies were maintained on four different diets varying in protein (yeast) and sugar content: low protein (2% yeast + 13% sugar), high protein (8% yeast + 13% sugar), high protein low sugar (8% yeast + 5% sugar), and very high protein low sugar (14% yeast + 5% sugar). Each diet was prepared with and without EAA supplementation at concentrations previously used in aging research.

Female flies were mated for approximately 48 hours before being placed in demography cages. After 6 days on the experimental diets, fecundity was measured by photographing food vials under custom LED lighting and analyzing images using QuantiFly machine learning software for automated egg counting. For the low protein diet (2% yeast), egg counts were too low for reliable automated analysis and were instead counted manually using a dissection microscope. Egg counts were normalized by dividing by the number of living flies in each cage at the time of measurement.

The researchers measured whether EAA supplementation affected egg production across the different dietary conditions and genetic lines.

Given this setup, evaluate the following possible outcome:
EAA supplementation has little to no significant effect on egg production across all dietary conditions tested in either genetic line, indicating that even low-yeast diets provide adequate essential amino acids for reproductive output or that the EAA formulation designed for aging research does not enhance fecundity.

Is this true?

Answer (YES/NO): NO